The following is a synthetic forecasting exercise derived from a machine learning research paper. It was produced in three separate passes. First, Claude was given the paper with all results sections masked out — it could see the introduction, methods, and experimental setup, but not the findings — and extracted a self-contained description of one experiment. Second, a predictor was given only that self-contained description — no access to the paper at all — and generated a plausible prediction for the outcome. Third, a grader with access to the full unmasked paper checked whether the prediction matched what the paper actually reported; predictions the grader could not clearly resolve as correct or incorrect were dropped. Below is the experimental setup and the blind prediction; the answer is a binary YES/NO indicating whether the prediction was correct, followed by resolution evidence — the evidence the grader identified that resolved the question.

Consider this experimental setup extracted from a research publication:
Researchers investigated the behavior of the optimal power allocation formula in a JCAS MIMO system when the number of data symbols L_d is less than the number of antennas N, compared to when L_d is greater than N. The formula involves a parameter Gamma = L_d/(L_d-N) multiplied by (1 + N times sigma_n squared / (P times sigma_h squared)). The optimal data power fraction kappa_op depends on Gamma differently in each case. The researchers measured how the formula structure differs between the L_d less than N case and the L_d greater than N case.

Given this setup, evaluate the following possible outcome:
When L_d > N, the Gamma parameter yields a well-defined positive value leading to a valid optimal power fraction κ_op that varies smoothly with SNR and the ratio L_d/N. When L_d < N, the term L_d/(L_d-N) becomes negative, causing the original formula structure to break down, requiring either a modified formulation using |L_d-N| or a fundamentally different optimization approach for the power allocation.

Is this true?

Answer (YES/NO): NO